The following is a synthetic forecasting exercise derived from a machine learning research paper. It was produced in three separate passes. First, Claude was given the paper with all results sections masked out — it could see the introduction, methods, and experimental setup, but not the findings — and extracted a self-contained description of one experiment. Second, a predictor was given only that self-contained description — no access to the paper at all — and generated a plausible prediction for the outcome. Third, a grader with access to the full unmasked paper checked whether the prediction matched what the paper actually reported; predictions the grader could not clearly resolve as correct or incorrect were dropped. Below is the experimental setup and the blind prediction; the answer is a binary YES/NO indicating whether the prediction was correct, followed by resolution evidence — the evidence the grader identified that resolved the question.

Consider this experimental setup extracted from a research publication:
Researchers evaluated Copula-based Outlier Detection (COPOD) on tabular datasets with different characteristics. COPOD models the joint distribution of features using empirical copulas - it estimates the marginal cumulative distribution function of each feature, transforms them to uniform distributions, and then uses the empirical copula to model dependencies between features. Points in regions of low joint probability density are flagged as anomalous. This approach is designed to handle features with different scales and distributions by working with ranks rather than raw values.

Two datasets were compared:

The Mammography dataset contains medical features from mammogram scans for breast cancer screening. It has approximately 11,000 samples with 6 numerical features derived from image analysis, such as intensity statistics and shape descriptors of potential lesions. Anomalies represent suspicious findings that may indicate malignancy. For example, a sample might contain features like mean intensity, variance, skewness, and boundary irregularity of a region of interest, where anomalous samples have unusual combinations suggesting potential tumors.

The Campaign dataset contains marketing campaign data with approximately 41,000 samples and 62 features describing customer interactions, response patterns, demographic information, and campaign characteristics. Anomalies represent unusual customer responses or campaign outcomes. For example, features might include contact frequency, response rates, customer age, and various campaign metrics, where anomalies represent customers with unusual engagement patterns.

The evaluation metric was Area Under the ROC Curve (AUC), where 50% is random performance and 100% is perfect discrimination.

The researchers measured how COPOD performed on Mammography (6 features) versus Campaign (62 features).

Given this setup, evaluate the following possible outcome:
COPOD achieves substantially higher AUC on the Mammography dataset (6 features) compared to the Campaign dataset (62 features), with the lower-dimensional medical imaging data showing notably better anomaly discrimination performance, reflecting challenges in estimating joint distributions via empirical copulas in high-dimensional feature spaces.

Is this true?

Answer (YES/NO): YES